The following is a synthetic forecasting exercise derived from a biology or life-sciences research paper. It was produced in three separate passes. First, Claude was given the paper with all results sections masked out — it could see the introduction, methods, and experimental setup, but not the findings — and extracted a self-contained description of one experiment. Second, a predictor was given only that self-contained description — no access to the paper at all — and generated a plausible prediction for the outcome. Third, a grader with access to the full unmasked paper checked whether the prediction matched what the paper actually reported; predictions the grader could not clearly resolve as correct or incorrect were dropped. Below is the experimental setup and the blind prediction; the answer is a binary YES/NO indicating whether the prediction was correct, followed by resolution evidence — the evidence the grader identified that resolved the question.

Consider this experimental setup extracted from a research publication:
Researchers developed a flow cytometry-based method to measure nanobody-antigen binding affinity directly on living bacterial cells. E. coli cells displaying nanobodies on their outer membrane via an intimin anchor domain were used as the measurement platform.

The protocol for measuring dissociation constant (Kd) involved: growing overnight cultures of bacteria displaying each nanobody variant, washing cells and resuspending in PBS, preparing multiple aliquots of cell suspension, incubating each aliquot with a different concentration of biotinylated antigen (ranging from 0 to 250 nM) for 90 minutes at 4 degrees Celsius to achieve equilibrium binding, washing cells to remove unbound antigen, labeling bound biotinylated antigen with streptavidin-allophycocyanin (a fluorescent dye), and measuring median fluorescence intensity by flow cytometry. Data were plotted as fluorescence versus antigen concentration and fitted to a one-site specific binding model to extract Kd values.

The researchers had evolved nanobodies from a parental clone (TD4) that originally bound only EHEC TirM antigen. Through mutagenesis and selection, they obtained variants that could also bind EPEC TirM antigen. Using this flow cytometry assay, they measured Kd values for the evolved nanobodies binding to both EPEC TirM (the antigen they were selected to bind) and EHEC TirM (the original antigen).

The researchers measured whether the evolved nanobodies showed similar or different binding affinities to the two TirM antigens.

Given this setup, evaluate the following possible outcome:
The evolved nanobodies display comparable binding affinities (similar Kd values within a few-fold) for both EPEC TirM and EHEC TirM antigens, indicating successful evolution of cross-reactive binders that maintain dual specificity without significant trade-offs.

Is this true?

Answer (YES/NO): NO